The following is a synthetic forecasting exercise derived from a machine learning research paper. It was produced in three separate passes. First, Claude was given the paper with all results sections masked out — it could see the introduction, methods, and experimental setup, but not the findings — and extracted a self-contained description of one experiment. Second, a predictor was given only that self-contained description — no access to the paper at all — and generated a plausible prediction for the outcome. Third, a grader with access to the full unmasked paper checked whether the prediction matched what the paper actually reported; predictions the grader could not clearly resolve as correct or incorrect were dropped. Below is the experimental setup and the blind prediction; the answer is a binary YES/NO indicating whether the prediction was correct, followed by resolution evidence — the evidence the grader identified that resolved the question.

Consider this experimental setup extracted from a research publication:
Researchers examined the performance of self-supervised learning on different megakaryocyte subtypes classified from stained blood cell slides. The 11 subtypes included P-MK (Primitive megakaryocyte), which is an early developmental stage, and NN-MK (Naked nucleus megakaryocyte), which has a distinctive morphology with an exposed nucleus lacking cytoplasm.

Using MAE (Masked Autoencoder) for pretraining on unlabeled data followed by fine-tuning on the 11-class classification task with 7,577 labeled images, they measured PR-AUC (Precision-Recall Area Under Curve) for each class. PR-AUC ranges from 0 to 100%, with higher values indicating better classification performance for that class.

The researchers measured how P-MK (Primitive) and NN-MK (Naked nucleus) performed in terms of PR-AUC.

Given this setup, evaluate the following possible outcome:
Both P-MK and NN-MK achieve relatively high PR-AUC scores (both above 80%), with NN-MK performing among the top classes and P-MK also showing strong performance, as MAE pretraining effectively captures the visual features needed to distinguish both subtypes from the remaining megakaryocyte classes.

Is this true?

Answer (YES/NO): YES